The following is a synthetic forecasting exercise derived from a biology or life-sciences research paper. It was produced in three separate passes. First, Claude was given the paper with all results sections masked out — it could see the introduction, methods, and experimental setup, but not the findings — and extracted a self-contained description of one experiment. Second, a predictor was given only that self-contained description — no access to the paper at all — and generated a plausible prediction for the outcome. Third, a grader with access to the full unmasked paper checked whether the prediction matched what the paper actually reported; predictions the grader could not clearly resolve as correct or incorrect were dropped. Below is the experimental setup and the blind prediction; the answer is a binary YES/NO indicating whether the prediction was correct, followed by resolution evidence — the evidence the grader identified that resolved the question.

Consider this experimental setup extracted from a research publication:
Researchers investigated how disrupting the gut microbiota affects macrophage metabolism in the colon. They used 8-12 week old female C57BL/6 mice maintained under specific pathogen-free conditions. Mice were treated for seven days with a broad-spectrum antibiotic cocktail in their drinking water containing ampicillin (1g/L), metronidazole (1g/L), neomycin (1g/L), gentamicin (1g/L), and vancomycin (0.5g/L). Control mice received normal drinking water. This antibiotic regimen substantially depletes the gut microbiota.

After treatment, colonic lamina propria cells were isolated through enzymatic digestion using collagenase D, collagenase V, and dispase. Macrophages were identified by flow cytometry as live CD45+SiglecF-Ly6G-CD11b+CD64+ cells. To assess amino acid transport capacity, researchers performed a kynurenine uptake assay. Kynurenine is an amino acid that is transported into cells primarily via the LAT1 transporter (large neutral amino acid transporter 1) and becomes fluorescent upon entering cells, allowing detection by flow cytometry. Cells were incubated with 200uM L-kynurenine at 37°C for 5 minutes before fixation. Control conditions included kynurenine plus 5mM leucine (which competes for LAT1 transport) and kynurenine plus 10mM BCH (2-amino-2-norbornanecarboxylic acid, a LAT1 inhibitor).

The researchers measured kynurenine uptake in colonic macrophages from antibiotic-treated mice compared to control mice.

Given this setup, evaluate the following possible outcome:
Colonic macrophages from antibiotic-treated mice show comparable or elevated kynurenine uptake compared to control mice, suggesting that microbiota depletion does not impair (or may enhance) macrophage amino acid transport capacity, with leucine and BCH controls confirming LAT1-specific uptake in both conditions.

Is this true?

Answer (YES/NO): YES